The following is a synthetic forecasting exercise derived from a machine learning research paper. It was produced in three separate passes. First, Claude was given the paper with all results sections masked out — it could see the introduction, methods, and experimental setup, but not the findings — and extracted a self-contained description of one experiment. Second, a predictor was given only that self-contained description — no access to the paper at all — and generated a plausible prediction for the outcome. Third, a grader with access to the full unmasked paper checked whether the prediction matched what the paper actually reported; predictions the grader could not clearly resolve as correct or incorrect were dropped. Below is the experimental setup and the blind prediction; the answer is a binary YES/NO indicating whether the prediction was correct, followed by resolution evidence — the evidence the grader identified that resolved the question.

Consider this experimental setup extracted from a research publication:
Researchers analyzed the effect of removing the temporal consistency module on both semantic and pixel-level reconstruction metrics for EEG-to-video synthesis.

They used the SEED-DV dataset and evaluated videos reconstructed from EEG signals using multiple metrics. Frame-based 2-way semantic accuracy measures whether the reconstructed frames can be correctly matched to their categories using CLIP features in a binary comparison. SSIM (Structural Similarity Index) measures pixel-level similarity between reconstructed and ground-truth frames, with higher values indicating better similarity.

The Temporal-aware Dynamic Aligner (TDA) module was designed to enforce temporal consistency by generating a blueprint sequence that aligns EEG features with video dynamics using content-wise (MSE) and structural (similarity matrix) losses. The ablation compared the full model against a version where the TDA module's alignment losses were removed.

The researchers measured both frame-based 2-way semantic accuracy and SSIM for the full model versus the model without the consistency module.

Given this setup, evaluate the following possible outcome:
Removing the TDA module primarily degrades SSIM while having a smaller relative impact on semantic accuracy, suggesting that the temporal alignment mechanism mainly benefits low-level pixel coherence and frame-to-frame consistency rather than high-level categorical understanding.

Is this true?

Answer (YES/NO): NO